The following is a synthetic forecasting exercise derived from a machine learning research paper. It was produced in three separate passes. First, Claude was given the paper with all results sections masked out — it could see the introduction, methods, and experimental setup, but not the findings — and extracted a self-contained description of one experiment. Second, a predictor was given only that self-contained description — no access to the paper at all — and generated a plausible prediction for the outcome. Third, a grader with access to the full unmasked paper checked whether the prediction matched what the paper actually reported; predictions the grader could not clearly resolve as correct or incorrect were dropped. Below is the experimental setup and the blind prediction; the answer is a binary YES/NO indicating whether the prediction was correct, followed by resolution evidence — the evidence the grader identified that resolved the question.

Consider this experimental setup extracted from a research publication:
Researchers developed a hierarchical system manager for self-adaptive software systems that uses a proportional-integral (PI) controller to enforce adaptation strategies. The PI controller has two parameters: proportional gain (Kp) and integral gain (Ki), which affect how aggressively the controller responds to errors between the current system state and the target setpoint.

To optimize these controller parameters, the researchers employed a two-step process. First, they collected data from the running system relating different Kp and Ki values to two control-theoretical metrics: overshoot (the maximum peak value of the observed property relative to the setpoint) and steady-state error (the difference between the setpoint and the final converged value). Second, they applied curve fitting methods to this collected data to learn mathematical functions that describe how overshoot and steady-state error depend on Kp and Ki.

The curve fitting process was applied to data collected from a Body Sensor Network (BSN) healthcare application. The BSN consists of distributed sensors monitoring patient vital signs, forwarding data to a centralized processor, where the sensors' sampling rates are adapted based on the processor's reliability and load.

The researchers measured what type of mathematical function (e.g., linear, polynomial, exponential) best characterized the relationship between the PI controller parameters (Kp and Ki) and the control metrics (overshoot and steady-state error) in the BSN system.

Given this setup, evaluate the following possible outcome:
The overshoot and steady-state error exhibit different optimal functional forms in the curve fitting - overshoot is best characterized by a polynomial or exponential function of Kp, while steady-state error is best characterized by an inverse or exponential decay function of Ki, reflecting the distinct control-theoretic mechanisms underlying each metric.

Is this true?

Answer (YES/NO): NO